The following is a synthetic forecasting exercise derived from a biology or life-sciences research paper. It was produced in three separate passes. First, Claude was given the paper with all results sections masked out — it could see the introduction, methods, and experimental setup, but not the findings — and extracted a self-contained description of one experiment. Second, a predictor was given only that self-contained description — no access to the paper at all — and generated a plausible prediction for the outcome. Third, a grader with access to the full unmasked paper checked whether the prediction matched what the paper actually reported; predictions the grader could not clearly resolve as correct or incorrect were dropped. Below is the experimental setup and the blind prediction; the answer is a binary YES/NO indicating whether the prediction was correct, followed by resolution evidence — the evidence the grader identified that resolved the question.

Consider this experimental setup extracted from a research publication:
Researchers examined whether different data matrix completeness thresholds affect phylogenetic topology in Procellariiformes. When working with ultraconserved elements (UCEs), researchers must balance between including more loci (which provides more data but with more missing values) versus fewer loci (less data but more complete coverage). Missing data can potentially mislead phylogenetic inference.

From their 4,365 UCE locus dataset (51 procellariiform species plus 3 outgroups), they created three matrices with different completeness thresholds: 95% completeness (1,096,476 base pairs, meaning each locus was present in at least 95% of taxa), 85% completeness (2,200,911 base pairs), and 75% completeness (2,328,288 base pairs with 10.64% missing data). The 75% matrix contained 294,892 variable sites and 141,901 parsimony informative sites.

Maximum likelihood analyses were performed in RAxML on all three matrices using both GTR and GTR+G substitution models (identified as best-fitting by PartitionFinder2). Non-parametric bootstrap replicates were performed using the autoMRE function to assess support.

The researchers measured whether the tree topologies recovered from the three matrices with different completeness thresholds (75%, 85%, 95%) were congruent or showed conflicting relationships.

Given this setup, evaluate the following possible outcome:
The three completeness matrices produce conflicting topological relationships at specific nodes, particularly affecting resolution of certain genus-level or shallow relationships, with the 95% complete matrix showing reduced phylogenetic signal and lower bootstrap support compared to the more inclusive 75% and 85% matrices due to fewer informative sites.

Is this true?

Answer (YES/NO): NO